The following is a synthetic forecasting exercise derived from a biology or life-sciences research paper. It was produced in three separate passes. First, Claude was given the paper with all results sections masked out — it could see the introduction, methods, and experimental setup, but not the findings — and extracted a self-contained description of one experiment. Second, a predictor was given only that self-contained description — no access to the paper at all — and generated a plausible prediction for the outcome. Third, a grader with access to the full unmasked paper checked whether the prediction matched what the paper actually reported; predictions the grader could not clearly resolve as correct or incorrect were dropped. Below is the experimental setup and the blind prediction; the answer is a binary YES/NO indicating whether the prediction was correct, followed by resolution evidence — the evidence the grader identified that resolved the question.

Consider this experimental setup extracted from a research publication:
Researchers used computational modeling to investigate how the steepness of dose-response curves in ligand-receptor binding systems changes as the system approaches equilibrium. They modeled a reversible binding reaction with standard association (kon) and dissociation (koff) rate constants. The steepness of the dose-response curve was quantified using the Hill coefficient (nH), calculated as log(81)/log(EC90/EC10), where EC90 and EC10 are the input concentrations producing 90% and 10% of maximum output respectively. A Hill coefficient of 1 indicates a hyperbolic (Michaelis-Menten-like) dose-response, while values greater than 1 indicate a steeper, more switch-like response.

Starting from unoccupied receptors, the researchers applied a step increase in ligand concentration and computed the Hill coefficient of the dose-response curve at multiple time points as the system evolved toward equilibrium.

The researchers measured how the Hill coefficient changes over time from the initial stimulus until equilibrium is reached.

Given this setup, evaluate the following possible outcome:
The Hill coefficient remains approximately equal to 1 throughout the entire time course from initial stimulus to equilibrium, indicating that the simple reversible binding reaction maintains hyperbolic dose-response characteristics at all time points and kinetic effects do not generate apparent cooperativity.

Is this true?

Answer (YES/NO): NO